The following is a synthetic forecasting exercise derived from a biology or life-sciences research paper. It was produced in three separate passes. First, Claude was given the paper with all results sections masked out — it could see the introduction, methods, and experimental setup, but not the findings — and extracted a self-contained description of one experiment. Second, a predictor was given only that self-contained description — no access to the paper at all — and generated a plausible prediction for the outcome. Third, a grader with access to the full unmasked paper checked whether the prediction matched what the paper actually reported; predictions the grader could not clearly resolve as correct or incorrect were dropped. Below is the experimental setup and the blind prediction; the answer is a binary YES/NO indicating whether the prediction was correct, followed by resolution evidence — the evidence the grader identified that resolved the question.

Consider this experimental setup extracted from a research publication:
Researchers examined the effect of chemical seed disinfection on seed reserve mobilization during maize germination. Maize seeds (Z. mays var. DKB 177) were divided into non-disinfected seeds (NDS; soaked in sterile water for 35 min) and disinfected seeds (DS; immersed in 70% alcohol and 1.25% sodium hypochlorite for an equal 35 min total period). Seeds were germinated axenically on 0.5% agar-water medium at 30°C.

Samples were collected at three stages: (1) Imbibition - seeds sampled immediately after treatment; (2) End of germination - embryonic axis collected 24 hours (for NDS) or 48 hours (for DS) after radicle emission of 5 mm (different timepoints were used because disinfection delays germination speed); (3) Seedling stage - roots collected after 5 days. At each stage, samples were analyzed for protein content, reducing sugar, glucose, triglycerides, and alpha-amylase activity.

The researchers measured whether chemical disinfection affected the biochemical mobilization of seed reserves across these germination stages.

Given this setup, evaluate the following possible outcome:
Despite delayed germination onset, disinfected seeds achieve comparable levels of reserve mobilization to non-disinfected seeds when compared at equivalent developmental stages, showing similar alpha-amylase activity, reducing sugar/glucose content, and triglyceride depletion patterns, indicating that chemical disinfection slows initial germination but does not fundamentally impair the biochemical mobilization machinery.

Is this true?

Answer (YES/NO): NO